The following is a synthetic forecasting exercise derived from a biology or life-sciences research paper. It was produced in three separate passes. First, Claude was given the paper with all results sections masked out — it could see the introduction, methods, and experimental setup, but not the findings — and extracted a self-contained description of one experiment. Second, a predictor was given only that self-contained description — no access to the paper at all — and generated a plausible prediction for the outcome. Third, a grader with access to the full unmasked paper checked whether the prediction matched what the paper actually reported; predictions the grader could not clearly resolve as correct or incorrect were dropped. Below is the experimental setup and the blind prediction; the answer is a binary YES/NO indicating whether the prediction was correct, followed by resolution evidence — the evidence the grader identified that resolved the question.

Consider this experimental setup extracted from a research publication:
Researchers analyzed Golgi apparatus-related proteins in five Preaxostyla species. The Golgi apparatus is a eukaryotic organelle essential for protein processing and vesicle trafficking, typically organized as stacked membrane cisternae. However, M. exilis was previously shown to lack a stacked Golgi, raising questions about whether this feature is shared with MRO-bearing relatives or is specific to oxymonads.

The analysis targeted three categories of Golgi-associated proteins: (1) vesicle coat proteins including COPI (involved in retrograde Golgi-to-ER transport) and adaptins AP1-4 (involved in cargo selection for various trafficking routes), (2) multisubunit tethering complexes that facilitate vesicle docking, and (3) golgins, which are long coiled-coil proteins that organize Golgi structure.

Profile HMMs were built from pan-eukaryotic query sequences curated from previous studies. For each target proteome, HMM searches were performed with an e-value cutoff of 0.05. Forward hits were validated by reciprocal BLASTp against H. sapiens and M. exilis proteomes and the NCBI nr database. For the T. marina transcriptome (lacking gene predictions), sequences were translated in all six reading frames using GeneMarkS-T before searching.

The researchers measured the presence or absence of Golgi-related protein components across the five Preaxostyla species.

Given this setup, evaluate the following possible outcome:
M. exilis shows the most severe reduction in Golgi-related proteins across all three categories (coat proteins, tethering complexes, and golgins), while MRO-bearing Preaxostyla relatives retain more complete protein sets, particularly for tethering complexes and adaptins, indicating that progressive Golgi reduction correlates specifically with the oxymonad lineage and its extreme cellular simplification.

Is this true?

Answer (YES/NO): NO